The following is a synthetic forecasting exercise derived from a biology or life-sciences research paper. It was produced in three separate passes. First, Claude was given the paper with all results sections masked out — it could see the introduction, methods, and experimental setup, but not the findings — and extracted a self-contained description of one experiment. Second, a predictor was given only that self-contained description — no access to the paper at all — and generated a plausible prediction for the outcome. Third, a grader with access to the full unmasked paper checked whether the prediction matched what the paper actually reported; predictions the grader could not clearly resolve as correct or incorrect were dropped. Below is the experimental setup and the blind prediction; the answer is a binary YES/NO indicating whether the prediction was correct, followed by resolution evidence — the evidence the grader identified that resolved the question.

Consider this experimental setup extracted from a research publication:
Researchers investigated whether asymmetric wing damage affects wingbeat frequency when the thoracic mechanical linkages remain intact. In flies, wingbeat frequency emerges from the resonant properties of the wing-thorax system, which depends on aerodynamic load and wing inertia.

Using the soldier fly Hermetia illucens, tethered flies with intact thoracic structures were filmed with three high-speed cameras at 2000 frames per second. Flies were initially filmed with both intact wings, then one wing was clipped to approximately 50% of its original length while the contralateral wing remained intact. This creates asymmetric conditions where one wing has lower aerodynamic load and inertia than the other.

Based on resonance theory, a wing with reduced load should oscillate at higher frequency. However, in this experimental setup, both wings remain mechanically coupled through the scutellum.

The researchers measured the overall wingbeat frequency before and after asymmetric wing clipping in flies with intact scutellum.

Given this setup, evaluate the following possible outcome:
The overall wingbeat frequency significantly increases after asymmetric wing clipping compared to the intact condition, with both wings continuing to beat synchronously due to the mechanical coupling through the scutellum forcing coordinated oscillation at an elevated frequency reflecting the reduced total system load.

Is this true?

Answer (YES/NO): NO